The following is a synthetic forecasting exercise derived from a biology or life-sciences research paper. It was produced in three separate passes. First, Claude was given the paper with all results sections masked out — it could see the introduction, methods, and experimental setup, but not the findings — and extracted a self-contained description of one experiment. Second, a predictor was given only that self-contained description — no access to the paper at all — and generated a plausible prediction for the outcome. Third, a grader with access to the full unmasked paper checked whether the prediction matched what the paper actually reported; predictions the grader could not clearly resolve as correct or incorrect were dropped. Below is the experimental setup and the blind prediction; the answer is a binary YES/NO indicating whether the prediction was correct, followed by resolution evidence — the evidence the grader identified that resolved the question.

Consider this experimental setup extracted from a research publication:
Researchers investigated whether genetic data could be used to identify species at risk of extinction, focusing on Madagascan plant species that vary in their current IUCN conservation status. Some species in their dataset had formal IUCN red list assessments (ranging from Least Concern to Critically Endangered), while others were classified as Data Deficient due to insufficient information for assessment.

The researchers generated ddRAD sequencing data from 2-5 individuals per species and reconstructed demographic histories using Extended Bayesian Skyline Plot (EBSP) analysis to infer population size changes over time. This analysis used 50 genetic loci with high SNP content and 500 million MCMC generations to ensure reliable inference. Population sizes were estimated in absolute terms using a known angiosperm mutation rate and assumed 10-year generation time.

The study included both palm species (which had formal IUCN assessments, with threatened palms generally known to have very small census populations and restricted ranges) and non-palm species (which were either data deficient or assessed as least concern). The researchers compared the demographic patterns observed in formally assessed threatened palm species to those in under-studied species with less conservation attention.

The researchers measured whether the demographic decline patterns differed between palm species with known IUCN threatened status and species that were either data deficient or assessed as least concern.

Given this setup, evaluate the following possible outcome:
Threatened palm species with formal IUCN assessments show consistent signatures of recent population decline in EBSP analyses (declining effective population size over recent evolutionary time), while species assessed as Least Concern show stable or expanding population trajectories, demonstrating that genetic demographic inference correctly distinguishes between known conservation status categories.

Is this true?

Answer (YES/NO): NO